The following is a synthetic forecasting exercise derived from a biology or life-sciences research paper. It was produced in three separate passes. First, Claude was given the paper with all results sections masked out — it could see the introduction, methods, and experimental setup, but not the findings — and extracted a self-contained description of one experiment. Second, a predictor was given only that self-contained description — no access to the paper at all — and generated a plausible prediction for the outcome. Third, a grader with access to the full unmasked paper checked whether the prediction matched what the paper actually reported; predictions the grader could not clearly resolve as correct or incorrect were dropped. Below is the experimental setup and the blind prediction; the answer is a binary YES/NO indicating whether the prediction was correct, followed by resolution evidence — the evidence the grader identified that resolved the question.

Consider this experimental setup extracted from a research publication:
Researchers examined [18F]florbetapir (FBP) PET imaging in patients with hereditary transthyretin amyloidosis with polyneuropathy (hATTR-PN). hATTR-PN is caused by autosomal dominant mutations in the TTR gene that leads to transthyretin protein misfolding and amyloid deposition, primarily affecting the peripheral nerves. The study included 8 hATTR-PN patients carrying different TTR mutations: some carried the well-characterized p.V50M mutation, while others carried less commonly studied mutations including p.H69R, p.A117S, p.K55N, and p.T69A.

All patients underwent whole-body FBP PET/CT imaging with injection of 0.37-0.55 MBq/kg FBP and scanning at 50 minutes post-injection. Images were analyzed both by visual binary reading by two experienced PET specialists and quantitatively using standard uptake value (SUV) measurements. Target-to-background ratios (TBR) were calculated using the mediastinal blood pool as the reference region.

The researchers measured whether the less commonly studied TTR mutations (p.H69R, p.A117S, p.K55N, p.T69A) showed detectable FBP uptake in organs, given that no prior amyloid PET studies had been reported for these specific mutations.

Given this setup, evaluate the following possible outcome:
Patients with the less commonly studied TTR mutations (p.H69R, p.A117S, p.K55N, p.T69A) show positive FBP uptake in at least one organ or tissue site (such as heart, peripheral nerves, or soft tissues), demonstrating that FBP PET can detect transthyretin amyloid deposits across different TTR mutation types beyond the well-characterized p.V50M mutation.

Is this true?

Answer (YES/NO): YES